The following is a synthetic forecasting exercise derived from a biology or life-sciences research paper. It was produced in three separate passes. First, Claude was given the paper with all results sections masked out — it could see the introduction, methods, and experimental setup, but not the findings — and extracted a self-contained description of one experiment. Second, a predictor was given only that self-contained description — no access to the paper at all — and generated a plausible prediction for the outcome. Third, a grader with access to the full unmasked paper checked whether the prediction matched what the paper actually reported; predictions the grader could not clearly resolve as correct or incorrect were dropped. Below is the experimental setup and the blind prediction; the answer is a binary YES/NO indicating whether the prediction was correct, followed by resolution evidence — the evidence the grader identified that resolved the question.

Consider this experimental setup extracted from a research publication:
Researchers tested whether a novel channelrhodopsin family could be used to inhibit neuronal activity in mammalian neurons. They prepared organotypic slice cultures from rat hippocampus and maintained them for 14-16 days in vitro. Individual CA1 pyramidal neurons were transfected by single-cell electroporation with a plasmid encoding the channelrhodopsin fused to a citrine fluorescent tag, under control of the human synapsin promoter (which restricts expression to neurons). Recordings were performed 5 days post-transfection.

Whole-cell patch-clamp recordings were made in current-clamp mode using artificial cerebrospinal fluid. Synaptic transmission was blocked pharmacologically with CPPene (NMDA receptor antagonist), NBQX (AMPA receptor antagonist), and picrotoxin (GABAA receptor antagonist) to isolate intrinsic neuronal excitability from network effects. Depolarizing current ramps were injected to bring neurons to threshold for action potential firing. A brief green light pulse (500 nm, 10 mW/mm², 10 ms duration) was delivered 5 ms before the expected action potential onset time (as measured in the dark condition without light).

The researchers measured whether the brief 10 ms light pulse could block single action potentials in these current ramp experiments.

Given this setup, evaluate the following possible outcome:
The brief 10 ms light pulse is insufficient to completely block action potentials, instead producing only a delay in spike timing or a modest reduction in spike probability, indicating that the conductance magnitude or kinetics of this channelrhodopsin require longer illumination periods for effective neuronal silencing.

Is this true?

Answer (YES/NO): NO